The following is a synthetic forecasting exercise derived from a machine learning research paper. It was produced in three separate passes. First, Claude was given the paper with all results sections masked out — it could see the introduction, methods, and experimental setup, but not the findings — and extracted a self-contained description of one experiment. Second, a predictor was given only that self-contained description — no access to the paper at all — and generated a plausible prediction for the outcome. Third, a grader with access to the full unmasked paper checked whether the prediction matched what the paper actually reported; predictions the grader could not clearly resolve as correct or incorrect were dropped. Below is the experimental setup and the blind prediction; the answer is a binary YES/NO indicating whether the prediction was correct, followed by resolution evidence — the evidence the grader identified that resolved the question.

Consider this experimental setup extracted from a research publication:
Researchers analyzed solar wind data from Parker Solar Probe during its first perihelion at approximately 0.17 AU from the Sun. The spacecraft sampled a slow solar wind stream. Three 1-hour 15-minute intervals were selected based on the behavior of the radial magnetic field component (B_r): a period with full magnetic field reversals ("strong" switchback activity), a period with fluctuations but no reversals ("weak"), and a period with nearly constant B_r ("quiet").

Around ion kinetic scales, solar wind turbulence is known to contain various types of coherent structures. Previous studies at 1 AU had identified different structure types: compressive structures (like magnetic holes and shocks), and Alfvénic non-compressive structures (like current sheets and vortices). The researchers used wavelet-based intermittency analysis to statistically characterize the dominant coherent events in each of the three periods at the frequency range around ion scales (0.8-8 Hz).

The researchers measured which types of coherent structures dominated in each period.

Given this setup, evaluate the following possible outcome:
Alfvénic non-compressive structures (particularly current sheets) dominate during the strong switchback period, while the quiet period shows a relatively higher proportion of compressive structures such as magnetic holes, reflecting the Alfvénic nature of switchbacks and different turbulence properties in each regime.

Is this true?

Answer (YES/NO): NO